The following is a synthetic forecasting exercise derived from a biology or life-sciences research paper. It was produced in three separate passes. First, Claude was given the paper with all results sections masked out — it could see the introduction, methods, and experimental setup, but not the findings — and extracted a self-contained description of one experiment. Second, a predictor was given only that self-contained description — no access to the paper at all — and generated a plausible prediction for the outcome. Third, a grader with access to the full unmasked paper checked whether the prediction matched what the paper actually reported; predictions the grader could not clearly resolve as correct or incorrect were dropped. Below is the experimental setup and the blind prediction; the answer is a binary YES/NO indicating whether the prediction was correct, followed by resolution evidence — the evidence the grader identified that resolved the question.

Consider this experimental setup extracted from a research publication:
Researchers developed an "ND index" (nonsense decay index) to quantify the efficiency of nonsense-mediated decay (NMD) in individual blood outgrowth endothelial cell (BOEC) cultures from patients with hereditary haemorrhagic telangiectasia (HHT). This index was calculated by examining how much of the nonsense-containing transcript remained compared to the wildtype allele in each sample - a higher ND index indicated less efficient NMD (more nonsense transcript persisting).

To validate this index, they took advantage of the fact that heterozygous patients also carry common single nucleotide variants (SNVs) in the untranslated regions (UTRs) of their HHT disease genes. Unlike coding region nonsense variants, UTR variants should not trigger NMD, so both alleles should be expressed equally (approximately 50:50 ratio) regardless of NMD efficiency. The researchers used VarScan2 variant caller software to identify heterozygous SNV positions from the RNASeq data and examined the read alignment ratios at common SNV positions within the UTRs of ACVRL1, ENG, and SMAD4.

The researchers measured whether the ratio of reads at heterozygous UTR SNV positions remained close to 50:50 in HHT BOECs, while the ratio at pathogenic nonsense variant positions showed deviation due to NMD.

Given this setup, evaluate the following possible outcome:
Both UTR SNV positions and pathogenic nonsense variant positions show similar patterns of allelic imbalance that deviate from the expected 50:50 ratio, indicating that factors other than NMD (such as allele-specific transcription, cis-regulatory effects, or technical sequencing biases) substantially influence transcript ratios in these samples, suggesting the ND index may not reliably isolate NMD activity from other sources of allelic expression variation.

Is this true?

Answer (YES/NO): NO